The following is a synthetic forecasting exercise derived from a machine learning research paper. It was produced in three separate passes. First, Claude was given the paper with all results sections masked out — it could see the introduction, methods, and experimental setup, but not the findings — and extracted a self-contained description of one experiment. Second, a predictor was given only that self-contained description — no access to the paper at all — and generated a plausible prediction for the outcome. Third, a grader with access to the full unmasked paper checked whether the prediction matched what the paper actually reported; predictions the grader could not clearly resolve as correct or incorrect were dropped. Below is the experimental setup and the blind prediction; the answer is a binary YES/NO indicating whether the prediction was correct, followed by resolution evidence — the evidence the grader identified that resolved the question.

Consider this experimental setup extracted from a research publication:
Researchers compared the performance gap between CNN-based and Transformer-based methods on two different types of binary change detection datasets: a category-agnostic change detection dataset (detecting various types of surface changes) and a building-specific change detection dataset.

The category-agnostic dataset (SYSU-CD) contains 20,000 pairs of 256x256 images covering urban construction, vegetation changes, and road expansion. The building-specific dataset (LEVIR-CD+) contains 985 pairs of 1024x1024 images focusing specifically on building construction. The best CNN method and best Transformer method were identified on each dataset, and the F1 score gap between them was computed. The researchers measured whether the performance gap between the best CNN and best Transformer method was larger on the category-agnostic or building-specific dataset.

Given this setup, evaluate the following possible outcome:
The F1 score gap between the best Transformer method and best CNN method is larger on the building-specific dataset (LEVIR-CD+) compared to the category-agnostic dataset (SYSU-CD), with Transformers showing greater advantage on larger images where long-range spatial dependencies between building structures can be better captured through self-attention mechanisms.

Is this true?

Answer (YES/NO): YES